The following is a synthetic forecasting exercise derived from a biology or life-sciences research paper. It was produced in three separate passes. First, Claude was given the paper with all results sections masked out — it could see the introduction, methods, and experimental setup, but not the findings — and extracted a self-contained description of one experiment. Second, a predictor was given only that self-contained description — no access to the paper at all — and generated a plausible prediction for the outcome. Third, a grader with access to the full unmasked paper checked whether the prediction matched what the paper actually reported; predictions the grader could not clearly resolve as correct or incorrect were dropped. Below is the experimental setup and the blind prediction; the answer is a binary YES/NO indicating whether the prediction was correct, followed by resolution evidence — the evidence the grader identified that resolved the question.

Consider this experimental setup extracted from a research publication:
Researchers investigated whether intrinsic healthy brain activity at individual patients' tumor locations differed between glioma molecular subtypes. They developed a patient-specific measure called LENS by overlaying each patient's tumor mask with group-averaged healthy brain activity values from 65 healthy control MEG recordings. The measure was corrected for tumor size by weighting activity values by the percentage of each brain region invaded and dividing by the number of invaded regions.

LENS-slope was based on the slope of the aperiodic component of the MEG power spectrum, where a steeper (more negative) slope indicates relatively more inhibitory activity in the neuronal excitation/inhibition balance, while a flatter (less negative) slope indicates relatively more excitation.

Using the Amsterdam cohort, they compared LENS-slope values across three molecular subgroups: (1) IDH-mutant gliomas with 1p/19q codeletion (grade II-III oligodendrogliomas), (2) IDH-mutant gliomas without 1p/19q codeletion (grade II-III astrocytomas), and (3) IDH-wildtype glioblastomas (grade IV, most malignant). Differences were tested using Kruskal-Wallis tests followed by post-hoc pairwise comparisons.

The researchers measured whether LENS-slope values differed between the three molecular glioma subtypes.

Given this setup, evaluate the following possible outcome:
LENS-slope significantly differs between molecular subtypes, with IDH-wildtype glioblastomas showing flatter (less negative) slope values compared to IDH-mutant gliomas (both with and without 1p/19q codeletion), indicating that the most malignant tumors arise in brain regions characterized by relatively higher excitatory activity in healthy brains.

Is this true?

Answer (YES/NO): NO